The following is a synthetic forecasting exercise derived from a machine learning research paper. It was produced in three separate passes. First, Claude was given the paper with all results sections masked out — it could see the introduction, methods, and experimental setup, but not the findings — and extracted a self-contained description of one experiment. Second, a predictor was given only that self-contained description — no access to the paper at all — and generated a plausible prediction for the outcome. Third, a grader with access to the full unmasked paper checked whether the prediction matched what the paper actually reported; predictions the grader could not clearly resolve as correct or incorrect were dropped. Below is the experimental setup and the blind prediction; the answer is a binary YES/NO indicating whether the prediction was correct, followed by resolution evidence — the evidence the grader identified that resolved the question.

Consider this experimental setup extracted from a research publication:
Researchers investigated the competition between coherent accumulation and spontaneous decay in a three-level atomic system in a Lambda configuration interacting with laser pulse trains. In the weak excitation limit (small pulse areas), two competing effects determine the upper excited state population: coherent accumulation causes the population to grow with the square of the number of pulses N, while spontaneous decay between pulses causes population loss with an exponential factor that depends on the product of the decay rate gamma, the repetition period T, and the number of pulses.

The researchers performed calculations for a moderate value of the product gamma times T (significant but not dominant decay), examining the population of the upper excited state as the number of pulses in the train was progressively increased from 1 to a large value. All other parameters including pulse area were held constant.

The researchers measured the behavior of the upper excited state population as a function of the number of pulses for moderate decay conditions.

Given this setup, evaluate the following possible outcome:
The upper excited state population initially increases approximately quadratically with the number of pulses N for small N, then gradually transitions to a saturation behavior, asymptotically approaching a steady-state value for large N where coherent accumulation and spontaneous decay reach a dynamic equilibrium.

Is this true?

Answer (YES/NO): NO